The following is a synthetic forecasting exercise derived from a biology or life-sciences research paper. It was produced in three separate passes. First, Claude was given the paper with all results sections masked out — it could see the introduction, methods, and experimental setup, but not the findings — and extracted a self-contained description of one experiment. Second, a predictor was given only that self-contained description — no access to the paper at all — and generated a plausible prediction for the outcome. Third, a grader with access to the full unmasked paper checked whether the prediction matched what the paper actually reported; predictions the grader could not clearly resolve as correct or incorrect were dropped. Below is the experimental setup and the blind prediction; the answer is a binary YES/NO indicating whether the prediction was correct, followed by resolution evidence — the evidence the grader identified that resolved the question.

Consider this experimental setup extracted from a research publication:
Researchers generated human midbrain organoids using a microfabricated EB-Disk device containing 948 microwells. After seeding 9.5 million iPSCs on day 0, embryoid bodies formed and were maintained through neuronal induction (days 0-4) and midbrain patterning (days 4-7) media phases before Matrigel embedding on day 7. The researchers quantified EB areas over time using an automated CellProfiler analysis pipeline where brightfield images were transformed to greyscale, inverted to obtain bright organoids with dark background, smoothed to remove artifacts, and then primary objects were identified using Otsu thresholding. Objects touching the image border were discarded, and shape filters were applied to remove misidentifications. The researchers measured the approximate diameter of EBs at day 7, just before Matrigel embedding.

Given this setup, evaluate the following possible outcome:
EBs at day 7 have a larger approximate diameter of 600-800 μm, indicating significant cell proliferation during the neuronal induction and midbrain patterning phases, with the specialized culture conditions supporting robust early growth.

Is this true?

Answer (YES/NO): NO